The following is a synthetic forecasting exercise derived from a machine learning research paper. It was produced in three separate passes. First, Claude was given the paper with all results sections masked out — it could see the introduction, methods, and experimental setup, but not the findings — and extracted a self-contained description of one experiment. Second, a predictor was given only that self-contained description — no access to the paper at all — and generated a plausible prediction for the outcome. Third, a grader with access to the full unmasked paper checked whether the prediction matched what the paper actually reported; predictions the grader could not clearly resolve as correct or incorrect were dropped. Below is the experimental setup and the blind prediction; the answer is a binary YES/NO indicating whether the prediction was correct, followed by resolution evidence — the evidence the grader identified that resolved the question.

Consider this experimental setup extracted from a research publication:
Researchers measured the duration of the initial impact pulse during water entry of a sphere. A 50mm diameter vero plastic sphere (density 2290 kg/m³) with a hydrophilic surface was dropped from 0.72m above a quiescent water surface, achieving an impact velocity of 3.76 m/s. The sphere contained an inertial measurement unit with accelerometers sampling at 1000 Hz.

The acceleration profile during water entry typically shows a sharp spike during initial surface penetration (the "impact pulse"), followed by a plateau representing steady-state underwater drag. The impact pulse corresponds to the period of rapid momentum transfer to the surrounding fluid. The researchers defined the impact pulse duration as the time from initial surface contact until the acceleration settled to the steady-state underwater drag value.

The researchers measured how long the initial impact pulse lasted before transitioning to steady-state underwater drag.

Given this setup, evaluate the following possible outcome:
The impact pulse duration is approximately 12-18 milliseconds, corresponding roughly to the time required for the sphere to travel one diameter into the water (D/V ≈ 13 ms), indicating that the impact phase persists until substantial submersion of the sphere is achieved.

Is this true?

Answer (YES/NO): NO